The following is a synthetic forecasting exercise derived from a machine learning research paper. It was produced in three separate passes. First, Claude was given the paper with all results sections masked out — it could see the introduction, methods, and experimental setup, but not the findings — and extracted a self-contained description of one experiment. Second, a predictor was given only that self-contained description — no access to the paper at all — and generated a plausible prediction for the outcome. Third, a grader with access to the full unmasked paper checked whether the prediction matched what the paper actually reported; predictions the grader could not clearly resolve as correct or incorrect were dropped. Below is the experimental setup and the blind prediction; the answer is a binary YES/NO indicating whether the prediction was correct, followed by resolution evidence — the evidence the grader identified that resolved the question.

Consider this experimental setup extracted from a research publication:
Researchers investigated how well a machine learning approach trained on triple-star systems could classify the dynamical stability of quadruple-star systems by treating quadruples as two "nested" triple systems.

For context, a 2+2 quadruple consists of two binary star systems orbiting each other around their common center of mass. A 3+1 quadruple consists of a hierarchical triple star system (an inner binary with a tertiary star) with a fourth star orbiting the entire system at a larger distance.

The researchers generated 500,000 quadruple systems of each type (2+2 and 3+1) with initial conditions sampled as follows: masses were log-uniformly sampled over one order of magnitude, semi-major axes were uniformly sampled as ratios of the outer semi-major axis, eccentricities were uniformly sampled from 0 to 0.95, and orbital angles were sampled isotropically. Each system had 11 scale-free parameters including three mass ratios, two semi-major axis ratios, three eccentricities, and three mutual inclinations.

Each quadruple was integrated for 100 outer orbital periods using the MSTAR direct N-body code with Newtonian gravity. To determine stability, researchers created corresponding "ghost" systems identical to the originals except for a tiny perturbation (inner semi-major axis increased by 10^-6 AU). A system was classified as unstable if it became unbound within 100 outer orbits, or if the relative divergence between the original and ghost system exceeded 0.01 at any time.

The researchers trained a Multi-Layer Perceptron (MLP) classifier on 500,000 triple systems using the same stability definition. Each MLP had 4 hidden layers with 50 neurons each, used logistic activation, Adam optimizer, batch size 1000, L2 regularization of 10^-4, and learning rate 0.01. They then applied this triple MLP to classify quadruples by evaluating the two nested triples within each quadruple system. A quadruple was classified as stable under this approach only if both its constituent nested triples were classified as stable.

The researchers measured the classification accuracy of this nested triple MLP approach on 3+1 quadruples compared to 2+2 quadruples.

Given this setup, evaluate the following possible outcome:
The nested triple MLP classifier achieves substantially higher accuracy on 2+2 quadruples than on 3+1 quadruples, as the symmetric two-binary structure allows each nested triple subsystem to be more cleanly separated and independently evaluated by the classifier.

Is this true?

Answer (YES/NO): YES